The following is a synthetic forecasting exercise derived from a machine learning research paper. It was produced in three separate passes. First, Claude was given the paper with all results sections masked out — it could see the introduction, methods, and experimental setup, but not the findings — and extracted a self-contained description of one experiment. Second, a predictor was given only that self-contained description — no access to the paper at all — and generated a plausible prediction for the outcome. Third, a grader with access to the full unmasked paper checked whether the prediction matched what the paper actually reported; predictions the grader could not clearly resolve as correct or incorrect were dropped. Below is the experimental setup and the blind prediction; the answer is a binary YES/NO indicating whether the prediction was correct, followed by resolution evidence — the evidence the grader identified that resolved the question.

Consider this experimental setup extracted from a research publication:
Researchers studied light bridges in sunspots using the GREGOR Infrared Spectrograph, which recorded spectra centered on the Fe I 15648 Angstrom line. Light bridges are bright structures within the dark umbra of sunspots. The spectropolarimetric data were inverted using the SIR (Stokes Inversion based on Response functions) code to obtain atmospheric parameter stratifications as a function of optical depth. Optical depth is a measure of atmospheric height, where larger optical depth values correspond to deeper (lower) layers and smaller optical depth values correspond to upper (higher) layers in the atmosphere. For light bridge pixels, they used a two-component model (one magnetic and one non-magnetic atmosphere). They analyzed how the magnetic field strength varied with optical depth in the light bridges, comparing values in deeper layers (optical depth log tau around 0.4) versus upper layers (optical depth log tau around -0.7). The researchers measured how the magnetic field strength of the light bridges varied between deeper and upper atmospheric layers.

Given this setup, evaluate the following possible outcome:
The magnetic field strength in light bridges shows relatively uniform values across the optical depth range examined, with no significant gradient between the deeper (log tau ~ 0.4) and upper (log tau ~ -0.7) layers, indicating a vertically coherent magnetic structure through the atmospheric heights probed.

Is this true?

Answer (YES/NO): NO